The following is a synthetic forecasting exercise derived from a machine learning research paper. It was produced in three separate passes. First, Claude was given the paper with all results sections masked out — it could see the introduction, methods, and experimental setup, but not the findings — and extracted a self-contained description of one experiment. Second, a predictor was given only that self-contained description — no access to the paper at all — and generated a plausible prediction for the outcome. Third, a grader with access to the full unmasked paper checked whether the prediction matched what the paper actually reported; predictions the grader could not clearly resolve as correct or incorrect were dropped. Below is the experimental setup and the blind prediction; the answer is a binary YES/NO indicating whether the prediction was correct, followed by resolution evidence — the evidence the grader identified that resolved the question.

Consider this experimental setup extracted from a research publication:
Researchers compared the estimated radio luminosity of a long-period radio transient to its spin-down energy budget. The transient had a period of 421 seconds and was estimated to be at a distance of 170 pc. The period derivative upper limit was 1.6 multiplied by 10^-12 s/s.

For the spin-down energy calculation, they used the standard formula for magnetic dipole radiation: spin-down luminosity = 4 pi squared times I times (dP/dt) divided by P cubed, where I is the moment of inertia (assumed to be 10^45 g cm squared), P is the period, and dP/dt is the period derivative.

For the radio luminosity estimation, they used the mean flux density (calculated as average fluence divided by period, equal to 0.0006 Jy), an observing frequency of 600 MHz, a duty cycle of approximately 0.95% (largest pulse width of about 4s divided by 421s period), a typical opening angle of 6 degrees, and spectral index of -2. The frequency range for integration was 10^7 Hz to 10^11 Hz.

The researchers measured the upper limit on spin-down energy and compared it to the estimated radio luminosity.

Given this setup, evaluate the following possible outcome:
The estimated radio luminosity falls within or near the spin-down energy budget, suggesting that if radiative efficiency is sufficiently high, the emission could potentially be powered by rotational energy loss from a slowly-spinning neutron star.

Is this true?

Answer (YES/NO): YES